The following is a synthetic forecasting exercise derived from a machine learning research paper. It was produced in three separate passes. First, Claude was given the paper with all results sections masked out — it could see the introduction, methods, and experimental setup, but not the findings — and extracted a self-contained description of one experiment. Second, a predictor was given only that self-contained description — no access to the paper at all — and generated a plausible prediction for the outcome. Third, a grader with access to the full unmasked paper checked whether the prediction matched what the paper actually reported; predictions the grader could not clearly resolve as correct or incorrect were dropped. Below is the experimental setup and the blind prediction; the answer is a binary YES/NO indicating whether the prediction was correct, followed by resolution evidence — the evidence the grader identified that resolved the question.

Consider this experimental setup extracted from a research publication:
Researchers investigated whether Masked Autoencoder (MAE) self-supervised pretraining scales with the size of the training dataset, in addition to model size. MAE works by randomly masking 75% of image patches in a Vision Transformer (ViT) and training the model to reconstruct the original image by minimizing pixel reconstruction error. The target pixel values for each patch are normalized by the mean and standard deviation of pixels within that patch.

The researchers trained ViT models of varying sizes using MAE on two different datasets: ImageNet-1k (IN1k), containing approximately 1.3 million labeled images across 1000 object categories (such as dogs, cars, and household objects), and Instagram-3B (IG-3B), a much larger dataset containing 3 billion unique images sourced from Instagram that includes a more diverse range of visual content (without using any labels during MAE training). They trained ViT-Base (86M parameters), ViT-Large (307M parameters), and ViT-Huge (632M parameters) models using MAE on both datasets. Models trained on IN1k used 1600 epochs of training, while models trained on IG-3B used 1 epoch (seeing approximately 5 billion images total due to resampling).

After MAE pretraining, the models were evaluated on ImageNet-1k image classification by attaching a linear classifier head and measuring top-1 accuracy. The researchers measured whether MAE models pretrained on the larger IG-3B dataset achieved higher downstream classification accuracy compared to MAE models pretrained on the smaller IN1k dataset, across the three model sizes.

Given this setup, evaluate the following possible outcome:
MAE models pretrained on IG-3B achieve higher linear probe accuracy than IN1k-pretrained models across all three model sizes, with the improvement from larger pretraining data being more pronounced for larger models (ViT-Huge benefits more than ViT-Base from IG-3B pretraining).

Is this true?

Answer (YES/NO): NO